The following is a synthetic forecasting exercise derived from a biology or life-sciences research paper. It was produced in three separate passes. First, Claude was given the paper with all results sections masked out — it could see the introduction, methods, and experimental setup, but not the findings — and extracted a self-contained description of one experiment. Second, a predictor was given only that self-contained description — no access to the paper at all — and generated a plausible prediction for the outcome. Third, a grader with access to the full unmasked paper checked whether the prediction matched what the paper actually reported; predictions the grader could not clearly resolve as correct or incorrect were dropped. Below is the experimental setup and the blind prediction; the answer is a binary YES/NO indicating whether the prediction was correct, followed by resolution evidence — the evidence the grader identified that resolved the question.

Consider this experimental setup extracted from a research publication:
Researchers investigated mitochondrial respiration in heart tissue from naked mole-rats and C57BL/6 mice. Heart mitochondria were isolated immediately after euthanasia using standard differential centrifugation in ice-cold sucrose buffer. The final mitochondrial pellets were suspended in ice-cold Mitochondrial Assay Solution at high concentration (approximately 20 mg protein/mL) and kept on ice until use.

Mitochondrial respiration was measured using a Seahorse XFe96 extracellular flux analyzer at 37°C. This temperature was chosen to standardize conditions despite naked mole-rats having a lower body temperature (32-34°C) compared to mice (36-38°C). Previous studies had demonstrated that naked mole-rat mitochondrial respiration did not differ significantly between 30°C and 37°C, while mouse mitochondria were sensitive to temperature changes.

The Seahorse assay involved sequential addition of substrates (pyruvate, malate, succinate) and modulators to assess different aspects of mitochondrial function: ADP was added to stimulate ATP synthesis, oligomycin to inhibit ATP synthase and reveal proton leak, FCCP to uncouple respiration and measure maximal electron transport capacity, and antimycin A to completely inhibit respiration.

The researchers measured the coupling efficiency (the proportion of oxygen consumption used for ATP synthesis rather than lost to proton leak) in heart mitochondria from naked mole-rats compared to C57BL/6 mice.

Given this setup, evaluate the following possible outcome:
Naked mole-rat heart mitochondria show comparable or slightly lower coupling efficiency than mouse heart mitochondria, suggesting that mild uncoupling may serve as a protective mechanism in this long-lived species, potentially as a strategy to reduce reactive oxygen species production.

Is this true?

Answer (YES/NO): NO